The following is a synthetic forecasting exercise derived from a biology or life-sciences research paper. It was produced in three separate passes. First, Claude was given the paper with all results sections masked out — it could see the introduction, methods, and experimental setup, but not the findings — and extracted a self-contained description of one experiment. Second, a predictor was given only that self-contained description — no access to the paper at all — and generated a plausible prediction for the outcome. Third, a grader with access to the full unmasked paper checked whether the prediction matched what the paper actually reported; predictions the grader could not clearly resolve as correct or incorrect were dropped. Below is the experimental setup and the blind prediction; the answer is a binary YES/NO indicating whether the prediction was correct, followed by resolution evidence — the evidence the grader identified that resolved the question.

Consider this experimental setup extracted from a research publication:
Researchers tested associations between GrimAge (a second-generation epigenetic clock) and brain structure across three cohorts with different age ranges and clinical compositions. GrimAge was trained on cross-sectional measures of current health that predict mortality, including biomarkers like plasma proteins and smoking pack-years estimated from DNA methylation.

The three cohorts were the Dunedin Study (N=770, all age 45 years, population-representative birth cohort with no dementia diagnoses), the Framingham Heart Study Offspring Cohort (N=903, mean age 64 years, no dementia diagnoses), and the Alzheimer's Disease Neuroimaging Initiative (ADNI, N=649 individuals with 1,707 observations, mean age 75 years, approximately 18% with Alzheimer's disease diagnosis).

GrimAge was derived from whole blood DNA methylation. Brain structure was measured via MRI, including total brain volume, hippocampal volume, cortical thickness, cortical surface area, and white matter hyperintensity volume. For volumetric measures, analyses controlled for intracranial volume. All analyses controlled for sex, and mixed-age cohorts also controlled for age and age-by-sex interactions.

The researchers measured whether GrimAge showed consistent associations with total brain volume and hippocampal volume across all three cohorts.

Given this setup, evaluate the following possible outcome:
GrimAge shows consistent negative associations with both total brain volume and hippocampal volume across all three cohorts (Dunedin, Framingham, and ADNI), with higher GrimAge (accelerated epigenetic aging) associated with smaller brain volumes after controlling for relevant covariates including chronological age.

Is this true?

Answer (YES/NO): NO